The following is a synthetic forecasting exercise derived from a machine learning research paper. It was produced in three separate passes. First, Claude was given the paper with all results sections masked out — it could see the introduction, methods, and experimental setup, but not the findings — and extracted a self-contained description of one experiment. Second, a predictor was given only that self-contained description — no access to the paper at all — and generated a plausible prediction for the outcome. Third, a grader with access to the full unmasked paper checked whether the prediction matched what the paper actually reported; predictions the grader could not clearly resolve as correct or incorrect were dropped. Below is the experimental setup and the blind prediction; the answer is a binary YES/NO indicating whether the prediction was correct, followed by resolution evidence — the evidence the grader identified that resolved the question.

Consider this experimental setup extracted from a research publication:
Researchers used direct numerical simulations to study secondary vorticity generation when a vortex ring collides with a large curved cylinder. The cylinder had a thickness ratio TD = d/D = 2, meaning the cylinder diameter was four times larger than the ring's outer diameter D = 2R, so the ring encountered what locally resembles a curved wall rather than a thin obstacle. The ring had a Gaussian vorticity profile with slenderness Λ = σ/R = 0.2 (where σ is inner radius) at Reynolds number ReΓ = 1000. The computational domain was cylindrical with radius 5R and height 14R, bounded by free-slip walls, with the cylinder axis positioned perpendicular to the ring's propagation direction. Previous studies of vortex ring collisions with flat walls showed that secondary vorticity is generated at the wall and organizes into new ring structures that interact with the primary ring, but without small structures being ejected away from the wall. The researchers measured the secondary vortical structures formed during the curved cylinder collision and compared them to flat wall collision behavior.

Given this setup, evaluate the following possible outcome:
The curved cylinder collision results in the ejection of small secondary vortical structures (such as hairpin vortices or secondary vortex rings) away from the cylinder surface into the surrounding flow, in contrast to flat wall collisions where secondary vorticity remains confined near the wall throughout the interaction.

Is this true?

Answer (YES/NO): NO